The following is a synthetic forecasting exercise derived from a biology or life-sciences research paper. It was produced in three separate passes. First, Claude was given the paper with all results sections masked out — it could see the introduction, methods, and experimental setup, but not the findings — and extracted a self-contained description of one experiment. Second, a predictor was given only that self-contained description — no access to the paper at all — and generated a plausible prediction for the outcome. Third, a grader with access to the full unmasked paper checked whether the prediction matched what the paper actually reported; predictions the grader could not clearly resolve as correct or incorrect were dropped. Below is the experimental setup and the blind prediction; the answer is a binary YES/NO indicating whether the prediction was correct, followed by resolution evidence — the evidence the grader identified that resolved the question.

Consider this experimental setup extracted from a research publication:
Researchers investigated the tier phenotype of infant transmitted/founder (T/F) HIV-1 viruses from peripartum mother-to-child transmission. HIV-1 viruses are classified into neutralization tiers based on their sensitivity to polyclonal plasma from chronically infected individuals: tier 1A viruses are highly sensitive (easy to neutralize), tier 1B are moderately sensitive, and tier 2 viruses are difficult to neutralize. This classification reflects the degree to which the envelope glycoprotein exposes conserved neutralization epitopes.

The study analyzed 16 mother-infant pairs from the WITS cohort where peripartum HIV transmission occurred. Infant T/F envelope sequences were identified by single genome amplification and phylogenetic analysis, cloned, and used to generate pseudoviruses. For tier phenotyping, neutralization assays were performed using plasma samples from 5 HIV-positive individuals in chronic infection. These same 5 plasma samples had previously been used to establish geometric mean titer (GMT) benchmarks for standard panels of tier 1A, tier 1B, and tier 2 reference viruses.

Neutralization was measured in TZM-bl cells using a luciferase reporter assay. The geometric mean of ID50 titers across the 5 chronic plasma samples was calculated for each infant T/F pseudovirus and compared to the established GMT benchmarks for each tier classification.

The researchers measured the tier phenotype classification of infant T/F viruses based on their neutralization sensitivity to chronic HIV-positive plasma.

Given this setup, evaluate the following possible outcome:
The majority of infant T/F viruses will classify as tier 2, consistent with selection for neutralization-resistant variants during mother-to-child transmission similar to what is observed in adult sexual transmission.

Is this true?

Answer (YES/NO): YES